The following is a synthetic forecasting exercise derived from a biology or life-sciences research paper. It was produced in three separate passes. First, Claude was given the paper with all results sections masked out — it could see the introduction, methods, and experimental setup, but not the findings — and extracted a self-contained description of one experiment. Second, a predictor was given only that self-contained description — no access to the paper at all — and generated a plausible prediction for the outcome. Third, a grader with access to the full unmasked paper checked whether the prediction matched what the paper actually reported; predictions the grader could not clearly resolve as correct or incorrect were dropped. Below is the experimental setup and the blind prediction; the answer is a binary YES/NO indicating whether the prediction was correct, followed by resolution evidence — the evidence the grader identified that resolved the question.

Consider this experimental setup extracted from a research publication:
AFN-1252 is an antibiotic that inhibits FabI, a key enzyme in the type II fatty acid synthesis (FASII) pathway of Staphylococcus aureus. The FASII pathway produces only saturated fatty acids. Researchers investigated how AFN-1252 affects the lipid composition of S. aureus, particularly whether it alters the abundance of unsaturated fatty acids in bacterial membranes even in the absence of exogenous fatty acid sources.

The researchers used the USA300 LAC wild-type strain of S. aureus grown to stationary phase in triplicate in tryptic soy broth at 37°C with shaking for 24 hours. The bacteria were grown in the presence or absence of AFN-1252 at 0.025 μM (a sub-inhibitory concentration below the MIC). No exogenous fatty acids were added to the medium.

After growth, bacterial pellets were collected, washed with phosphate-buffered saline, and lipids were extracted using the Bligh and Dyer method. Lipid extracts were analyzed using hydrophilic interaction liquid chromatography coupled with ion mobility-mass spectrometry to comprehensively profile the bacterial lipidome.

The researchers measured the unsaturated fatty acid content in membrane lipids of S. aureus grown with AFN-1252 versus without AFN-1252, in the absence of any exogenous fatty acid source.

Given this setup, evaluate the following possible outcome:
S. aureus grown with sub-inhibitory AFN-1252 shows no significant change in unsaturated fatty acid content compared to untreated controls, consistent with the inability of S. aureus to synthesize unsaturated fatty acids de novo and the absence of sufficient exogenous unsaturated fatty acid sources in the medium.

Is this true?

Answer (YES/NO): NO